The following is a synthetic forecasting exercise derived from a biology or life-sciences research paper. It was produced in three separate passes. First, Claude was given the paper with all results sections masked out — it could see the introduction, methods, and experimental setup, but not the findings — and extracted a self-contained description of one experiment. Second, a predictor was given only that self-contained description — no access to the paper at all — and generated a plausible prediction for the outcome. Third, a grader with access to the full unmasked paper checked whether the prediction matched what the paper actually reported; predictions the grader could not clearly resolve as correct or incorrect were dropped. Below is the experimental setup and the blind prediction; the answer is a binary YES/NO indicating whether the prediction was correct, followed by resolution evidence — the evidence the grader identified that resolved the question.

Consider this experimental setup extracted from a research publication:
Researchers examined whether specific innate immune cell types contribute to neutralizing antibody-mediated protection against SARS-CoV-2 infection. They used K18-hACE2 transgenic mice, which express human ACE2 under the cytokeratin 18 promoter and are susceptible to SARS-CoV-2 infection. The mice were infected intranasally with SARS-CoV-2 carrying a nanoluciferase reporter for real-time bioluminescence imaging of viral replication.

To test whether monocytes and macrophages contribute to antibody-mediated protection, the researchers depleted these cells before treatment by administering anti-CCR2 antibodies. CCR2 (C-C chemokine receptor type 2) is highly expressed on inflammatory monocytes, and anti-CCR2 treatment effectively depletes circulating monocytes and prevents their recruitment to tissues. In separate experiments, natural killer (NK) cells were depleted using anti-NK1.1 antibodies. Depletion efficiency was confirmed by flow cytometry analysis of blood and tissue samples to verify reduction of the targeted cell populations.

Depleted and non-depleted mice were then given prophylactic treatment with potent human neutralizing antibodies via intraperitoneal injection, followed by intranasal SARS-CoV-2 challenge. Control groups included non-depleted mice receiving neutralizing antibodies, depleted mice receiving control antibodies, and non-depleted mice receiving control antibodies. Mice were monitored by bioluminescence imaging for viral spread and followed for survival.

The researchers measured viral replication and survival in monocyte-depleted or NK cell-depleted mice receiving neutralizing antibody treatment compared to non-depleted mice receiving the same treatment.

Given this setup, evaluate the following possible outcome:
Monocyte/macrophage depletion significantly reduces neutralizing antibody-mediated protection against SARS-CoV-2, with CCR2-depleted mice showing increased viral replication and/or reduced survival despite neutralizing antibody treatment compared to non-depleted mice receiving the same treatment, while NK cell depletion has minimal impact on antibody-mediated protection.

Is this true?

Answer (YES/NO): NO